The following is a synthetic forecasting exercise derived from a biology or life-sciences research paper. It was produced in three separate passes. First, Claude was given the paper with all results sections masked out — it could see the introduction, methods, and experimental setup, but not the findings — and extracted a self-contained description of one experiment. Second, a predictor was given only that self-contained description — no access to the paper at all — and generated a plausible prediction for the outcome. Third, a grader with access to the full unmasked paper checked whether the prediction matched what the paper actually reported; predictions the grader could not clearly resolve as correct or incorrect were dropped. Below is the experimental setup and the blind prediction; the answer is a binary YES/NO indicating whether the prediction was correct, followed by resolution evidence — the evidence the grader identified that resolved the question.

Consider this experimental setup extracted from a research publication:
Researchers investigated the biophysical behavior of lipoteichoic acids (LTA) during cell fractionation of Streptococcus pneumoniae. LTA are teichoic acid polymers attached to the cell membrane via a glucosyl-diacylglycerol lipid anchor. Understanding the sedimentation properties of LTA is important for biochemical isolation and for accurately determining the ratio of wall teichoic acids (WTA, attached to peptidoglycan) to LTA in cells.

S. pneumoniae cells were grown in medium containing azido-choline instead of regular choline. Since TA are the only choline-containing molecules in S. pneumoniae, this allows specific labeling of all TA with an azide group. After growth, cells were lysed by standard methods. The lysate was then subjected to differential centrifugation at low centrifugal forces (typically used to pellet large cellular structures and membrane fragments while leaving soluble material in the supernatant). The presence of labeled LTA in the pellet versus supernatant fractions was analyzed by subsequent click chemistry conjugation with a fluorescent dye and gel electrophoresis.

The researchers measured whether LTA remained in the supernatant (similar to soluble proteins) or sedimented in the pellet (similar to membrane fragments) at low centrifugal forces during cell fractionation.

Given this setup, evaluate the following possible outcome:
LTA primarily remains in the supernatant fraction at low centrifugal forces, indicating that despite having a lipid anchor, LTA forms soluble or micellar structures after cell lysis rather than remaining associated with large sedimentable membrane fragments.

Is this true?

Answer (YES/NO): NO